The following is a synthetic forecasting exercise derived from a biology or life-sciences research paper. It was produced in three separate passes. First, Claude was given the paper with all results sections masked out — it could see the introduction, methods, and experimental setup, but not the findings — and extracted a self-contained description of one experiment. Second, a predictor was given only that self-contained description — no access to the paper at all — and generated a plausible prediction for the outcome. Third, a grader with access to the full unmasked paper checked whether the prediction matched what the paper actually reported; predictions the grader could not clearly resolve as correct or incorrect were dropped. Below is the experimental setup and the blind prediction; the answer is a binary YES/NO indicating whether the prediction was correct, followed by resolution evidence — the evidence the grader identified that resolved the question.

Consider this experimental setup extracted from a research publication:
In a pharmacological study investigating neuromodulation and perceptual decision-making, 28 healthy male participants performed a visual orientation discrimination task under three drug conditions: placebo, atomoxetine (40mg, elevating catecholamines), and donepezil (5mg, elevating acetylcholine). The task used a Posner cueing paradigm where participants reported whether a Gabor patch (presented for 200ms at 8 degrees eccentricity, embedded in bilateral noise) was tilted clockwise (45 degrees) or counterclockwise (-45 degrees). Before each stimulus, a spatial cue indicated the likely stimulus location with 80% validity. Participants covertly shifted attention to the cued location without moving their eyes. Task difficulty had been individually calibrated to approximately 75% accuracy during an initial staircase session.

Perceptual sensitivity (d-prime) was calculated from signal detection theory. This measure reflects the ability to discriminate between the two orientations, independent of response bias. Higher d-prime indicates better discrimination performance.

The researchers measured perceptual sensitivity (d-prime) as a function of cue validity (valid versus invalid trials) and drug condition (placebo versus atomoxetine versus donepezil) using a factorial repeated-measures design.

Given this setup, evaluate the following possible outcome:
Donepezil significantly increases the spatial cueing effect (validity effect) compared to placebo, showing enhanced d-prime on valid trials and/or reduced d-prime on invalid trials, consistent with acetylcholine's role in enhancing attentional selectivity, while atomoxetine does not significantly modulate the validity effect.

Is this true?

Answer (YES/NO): NO